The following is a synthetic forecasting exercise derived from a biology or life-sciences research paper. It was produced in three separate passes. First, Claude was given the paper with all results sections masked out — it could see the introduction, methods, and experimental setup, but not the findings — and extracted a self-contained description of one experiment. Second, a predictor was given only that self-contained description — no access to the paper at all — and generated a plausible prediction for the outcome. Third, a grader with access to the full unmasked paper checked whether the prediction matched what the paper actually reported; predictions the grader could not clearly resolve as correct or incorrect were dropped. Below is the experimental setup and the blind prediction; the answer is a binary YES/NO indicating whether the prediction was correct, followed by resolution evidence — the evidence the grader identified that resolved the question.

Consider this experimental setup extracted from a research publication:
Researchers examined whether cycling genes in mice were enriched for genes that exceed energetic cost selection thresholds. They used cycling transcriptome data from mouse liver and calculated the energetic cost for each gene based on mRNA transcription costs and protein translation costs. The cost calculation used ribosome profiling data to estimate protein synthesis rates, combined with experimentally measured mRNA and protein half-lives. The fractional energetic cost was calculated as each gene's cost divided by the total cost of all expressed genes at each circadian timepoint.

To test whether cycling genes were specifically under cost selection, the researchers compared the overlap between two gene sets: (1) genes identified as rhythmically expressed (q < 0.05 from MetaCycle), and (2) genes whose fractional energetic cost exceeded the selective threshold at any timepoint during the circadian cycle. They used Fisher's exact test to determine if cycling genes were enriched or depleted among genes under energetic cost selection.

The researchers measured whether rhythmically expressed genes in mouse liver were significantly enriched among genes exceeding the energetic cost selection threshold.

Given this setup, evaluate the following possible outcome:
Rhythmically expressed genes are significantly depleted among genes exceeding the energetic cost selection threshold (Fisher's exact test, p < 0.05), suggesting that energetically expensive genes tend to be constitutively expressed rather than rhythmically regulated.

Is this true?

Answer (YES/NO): NO